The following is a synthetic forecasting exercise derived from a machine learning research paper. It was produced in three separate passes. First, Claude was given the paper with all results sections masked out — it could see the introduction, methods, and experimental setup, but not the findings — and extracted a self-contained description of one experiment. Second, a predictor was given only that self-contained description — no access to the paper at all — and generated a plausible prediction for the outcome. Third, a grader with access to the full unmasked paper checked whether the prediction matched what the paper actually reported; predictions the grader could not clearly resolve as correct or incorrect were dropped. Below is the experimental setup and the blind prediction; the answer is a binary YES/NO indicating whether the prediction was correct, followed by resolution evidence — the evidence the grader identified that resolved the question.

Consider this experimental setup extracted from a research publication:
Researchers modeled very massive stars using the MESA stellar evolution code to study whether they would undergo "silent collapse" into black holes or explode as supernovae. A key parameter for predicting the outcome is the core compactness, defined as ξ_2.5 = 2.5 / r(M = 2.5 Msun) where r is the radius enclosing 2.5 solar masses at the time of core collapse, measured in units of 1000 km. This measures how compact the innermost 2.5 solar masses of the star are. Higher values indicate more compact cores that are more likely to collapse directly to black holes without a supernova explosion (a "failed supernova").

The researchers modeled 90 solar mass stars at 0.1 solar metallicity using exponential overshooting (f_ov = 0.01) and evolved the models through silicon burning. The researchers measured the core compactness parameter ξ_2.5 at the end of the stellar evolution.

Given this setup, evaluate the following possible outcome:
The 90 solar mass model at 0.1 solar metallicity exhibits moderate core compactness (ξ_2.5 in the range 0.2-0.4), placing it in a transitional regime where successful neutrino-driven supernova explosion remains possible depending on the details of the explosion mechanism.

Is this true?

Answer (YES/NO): NO